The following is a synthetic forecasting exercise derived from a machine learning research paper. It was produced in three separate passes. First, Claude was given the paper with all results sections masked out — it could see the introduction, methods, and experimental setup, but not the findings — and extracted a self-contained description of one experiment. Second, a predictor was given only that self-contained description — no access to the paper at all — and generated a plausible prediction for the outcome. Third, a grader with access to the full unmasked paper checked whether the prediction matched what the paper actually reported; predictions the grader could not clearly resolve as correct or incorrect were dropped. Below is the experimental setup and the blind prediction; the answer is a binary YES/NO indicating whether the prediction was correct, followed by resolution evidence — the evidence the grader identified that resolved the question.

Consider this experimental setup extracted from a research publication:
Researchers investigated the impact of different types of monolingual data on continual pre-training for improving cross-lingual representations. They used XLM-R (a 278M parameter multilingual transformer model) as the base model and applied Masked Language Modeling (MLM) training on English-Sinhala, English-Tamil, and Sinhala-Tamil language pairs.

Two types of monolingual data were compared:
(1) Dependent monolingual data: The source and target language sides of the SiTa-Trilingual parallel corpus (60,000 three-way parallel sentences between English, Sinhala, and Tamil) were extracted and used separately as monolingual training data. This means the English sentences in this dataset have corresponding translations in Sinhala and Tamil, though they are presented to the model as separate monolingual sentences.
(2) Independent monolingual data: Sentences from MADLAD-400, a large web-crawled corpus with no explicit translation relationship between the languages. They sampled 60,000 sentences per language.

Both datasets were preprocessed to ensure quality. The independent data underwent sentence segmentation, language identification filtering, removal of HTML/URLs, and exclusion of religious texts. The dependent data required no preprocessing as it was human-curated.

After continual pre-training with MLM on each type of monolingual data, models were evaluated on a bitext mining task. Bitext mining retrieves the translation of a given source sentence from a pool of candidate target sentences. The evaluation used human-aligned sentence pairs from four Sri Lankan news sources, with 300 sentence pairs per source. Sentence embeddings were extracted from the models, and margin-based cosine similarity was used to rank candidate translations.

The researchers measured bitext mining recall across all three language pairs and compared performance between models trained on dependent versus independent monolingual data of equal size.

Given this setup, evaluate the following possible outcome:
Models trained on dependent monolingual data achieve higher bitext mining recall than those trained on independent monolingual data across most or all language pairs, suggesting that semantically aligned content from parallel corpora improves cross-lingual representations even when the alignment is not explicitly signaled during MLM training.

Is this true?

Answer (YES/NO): YES